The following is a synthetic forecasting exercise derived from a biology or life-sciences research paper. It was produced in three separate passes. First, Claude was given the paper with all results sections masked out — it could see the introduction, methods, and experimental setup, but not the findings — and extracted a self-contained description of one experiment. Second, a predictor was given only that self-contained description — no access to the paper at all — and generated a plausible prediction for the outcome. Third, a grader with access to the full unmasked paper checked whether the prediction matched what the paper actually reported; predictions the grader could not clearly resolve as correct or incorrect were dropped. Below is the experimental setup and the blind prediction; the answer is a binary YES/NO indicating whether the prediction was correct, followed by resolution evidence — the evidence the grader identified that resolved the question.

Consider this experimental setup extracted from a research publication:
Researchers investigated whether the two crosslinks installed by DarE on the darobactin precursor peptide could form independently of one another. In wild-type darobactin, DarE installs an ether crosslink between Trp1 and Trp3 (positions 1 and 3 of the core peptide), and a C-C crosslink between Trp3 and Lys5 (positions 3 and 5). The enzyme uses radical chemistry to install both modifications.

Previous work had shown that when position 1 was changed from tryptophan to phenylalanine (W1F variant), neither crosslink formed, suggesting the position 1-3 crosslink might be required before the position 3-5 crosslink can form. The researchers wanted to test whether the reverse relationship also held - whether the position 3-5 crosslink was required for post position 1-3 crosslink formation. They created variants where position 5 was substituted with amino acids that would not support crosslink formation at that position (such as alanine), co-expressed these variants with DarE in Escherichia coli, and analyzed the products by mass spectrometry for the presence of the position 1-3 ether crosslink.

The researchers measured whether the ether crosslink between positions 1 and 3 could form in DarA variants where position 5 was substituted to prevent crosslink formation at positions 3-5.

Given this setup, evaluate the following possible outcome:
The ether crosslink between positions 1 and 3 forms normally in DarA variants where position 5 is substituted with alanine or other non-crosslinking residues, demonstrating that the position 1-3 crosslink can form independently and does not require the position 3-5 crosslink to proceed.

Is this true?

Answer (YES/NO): YES